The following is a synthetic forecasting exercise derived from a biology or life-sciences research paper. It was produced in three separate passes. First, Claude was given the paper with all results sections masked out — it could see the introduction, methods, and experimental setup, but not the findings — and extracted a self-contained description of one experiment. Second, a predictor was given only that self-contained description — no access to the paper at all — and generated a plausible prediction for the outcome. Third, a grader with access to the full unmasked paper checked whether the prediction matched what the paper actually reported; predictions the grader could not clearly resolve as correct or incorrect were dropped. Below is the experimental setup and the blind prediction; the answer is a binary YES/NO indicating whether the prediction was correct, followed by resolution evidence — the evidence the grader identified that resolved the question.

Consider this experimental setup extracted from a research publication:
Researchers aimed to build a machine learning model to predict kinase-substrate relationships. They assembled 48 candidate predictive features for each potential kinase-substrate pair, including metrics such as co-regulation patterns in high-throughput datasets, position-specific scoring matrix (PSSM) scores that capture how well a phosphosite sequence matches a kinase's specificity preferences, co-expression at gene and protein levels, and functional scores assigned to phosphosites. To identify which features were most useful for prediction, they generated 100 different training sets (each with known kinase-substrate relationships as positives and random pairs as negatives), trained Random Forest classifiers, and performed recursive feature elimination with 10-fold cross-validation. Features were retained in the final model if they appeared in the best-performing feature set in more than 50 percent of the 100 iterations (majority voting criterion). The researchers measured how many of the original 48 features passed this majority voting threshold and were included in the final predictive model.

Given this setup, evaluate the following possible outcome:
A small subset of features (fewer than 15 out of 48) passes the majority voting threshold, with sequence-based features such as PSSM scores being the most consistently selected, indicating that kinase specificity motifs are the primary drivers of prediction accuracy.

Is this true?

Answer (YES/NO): NO